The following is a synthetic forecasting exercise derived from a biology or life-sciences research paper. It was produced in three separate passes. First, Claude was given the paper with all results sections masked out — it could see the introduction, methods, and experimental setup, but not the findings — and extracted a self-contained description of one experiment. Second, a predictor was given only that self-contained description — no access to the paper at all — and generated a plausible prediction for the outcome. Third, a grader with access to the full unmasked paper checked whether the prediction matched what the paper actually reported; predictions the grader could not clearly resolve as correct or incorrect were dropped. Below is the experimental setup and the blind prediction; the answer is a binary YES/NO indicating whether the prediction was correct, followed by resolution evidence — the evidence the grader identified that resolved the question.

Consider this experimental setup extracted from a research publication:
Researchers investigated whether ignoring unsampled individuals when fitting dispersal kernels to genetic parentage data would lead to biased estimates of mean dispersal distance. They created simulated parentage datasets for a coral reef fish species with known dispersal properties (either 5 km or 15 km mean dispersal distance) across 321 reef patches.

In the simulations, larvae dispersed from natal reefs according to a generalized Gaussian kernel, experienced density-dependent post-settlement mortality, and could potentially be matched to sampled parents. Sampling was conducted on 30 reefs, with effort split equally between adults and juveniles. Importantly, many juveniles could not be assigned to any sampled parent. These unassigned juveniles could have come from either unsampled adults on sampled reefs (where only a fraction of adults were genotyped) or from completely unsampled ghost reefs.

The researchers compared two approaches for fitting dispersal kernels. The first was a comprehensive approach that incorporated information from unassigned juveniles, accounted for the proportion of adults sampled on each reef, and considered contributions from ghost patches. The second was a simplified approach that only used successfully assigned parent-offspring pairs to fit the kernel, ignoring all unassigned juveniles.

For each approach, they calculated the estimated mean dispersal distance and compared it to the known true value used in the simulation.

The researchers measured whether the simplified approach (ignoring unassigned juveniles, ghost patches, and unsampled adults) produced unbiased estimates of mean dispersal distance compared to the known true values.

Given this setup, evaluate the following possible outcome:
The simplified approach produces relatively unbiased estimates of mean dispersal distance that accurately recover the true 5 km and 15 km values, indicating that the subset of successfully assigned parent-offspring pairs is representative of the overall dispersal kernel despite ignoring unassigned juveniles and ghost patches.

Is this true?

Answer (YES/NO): NO